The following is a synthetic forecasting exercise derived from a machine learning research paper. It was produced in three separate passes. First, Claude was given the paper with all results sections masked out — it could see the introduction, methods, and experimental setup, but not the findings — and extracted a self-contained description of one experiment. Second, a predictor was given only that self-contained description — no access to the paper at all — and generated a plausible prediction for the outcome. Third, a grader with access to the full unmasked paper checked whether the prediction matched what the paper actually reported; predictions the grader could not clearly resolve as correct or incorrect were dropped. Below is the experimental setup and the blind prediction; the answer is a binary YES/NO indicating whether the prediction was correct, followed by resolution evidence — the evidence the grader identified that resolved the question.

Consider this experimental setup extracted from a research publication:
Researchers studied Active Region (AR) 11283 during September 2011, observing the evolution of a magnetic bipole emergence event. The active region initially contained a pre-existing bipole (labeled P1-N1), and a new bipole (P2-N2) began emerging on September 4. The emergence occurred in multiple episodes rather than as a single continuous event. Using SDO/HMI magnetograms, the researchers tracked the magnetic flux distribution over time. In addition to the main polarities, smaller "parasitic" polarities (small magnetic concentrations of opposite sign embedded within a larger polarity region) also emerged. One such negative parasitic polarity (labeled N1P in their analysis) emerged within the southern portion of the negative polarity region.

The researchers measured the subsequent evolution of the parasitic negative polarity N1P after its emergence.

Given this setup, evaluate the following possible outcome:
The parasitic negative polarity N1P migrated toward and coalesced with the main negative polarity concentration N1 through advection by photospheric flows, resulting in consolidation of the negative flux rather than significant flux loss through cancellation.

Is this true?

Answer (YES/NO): YES